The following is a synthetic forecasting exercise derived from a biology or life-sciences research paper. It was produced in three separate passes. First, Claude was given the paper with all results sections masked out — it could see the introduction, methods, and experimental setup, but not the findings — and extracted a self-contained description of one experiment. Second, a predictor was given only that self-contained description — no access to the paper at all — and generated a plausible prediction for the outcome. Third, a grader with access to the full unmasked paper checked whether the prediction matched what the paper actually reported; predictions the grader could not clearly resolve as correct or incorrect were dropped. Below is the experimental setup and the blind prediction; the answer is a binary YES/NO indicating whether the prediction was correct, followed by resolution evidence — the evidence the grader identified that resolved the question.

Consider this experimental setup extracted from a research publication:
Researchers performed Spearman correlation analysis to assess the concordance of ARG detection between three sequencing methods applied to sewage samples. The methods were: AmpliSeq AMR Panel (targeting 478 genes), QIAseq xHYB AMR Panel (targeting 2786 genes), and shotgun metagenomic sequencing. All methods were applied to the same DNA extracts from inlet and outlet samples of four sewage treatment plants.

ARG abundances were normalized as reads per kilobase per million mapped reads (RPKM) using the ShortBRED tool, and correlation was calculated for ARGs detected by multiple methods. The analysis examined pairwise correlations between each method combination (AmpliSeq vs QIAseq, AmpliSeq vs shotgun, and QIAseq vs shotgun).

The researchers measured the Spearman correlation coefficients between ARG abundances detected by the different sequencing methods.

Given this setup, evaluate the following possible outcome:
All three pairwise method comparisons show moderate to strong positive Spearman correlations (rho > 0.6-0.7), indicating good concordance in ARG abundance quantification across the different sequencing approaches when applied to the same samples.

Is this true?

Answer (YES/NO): NO